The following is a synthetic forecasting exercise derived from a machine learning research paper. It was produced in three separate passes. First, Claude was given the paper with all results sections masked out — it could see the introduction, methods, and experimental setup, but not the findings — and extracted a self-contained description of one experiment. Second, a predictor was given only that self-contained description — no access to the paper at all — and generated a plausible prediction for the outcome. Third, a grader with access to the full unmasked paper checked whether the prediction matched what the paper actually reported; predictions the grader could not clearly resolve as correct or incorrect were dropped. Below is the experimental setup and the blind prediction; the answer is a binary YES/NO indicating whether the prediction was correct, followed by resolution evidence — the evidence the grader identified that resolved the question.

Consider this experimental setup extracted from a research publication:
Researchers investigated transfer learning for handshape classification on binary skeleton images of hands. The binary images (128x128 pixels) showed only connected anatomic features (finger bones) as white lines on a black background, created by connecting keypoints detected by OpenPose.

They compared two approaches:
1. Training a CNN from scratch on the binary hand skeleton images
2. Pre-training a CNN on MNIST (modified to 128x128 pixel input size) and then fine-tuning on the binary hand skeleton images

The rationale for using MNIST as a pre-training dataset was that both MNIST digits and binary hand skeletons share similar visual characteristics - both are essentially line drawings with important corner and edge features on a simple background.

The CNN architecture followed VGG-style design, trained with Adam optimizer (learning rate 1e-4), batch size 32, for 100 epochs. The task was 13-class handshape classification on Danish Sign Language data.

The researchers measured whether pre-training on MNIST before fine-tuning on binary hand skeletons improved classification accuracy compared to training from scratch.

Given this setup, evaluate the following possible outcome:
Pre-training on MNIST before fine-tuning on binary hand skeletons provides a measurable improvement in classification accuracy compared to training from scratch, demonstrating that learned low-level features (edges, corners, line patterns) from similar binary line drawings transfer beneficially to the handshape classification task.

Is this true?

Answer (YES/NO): NO